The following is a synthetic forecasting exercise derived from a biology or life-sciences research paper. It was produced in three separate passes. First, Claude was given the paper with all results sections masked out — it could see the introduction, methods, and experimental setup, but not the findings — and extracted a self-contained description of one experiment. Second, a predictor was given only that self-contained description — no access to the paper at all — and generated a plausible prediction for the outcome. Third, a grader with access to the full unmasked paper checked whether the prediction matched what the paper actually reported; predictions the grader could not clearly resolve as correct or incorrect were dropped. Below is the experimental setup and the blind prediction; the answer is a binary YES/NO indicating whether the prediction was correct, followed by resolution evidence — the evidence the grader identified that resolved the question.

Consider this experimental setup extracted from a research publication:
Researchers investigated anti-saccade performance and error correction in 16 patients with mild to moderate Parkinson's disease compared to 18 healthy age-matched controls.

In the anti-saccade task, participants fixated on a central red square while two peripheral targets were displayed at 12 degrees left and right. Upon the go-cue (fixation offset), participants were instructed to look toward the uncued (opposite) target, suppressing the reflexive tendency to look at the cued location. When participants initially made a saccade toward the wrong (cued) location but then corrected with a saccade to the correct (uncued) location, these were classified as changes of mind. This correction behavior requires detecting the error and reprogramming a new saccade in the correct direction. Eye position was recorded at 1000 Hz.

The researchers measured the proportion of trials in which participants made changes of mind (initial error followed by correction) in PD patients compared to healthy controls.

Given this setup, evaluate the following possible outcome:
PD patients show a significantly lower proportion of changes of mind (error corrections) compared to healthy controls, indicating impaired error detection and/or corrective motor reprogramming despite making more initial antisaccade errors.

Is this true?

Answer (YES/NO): NO